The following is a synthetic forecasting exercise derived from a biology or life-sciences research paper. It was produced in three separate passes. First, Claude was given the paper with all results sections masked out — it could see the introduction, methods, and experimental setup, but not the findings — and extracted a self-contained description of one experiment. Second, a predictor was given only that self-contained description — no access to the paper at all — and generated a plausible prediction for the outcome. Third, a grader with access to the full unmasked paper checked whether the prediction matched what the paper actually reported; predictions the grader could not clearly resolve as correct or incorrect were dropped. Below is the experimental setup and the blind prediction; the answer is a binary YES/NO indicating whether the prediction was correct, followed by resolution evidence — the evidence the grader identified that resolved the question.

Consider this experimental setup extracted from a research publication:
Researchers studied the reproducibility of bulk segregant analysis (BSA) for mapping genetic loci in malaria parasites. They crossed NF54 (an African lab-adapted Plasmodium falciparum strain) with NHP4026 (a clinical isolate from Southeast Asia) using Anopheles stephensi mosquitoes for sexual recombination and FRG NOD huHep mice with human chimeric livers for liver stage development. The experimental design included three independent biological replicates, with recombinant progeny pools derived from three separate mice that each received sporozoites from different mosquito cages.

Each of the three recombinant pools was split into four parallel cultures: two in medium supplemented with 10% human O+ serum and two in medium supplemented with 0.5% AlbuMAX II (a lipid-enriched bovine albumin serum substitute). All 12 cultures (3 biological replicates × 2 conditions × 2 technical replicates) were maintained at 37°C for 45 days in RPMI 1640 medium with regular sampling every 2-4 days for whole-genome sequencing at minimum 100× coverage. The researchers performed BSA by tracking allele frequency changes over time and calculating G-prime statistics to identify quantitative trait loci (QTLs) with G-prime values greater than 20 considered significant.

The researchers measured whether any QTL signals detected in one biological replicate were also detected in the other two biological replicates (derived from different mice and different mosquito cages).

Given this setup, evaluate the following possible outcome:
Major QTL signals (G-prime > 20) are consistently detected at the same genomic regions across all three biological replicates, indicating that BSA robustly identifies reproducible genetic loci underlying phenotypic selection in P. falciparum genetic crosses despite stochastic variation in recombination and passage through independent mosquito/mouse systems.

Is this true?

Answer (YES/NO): YES